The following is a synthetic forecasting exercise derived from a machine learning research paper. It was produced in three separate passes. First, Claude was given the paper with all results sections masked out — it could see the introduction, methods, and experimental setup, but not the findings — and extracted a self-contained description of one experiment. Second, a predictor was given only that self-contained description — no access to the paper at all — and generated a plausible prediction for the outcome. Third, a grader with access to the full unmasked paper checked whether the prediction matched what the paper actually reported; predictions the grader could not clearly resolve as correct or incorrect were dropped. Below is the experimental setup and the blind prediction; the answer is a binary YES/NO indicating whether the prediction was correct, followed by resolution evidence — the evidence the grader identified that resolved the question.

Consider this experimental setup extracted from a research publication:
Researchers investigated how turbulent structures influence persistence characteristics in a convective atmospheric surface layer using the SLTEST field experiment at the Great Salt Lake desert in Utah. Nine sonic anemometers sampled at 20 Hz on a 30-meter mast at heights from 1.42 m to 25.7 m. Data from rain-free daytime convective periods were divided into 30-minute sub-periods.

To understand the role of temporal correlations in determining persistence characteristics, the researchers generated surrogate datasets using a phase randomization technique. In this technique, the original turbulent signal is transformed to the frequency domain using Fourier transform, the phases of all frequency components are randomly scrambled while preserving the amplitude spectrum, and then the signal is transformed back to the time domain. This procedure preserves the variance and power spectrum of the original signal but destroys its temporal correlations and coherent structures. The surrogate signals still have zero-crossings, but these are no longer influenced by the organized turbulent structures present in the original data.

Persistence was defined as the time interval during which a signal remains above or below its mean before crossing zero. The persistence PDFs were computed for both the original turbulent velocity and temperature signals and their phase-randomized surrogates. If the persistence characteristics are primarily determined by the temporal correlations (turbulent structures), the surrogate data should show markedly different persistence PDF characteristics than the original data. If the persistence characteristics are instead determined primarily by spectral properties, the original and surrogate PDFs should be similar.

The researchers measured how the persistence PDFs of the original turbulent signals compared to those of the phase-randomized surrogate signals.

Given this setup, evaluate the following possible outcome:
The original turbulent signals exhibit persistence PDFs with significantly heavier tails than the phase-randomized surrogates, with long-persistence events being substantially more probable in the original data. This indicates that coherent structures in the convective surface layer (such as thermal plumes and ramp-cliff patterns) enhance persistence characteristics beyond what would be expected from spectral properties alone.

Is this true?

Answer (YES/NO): NO